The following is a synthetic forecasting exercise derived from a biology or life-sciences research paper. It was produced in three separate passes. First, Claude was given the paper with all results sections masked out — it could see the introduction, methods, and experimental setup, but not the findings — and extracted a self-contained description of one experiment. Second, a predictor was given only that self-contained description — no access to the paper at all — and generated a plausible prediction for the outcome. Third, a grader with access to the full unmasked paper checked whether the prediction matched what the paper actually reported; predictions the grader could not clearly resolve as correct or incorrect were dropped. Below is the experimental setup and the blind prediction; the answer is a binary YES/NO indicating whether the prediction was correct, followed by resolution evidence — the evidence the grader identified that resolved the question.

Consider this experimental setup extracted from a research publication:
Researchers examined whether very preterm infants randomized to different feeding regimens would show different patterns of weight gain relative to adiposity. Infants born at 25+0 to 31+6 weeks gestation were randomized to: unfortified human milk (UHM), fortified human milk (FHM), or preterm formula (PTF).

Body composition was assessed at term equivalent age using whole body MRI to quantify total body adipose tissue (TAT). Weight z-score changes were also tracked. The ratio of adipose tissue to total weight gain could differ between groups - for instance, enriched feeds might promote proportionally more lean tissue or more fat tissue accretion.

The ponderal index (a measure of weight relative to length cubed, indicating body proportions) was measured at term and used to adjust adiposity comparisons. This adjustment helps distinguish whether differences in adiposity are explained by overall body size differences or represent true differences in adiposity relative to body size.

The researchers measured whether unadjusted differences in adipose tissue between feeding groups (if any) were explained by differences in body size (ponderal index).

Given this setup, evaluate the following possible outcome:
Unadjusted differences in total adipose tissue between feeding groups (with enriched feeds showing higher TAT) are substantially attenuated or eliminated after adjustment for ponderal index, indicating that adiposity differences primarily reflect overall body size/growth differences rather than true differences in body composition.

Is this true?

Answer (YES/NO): NO